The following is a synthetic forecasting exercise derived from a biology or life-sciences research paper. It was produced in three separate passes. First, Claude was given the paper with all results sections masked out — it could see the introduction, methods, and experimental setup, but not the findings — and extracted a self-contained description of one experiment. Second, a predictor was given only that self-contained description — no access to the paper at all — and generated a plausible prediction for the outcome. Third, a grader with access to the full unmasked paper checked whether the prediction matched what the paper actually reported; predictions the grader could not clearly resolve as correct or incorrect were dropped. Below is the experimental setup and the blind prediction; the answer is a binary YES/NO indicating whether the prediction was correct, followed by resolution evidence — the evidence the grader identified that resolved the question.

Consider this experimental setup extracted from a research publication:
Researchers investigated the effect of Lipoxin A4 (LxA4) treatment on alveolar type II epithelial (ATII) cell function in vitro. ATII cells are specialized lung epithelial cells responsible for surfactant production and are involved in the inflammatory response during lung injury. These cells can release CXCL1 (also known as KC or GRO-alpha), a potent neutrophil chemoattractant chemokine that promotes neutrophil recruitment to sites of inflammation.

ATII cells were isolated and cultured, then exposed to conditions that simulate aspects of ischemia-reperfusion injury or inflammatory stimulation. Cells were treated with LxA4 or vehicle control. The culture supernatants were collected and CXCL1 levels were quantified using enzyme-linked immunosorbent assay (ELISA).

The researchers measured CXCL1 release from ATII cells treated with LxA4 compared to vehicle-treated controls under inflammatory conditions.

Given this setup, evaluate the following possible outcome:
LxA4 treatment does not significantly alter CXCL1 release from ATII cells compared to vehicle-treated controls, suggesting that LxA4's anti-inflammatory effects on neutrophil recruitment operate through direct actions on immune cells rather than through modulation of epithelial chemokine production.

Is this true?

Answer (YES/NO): NO